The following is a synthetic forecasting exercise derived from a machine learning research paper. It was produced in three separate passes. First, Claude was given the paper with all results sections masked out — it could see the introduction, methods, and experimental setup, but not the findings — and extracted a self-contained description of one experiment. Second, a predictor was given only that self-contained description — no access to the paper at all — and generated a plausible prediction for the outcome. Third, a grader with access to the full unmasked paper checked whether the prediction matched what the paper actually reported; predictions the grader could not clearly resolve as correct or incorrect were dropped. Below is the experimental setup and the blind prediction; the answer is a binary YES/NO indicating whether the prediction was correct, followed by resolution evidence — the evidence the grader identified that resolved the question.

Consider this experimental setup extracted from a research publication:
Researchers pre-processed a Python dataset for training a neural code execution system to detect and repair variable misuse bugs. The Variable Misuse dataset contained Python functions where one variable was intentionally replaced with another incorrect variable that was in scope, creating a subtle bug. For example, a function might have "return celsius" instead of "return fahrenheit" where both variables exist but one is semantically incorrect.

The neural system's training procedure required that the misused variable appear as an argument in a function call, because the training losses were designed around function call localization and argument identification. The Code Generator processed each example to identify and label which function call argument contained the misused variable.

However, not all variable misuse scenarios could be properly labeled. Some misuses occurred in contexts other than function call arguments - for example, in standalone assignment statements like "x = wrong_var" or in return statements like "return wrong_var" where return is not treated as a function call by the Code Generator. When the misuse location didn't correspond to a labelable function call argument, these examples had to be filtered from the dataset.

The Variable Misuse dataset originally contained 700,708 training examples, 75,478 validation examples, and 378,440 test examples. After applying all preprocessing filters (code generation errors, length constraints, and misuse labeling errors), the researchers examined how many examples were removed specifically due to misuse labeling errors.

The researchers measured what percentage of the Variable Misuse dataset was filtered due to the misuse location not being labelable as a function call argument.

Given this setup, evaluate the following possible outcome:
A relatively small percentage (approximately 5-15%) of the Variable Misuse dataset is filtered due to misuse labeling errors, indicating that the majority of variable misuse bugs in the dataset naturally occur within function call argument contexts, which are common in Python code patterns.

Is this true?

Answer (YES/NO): NO